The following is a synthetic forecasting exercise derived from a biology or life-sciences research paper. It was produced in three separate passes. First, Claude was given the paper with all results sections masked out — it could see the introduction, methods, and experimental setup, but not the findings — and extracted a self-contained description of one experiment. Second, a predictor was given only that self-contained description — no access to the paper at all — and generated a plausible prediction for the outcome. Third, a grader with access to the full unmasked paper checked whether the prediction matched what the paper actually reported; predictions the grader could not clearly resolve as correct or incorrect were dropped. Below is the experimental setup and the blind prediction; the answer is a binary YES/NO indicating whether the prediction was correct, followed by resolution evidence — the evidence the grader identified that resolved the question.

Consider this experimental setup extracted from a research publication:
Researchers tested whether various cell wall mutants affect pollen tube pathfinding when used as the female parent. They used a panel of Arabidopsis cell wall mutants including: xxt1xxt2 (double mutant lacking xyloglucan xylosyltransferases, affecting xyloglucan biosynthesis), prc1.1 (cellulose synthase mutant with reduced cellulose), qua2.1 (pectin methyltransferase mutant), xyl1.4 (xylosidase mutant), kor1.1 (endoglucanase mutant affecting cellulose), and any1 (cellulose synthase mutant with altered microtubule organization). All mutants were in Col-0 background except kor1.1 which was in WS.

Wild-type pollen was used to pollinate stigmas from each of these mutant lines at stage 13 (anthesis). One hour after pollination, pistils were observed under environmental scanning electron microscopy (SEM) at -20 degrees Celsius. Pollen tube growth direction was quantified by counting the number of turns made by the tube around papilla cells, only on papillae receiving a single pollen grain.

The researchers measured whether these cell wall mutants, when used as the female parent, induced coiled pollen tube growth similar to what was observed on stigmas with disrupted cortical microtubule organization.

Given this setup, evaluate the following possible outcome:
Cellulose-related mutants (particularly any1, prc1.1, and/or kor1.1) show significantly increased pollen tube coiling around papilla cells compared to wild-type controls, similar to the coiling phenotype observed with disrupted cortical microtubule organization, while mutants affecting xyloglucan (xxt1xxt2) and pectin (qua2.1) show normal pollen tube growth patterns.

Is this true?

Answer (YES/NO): NO